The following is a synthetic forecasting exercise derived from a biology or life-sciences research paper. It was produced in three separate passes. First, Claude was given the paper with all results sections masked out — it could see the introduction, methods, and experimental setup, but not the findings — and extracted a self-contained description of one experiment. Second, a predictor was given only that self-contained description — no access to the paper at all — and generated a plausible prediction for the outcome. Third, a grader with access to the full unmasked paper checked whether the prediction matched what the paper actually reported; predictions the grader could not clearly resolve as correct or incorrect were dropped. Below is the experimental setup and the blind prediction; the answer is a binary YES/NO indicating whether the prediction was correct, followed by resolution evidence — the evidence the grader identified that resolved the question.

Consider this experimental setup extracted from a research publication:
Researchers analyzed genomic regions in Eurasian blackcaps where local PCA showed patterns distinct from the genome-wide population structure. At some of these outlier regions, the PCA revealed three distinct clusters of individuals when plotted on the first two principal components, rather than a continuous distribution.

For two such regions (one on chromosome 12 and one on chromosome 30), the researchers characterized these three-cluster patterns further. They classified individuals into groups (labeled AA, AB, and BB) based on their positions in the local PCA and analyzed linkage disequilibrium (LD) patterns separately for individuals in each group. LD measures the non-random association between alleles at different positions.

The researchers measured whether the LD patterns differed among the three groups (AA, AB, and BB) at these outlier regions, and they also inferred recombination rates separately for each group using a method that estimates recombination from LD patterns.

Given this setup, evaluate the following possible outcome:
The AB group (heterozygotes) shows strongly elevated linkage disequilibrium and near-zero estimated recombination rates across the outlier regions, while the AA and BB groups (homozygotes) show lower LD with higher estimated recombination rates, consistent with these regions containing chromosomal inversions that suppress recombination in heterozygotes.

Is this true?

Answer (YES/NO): YES